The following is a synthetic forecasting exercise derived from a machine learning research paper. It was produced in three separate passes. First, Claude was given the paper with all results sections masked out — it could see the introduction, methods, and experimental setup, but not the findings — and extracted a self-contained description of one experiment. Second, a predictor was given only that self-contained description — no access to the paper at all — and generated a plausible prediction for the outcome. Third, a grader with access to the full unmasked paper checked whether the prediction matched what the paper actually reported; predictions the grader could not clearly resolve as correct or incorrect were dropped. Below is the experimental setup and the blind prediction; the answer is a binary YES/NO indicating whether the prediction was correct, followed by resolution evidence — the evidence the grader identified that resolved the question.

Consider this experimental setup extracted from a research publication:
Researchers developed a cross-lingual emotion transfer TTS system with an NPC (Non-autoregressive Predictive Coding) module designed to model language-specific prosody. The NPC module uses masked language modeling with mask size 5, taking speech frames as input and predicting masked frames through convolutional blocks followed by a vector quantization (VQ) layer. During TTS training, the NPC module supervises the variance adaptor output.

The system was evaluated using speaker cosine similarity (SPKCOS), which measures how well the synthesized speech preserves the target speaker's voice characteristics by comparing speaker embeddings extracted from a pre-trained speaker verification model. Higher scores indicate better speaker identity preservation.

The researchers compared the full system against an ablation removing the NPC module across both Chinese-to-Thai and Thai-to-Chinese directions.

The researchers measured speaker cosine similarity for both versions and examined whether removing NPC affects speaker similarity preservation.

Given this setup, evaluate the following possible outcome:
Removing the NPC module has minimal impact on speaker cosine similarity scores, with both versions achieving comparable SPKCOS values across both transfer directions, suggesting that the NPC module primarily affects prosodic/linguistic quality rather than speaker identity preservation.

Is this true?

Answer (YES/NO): NO